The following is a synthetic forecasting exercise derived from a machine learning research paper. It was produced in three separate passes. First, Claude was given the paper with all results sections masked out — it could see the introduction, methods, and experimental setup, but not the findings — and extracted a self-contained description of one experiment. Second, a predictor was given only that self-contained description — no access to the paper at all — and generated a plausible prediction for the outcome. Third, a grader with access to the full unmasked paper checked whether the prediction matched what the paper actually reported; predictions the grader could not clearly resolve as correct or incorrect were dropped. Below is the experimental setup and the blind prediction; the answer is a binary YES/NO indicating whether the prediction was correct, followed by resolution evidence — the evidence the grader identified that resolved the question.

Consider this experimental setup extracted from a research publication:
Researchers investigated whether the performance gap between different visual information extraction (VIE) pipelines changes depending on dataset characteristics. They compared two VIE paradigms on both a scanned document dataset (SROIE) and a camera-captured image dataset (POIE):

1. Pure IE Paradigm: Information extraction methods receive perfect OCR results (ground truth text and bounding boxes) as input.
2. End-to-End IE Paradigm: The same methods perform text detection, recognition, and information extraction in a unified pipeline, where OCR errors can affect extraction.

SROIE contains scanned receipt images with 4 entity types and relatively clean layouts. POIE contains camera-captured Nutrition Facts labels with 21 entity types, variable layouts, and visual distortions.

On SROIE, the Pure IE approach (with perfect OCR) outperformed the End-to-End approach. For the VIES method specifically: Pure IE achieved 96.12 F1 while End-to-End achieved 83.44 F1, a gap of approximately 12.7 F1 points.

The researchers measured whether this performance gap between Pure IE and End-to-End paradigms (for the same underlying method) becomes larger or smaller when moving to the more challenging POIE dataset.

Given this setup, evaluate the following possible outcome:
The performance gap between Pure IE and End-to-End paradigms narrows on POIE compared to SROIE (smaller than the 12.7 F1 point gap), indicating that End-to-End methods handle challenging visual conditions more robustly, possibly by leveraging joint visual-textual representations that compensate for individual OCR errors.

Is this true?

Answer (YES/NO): YES